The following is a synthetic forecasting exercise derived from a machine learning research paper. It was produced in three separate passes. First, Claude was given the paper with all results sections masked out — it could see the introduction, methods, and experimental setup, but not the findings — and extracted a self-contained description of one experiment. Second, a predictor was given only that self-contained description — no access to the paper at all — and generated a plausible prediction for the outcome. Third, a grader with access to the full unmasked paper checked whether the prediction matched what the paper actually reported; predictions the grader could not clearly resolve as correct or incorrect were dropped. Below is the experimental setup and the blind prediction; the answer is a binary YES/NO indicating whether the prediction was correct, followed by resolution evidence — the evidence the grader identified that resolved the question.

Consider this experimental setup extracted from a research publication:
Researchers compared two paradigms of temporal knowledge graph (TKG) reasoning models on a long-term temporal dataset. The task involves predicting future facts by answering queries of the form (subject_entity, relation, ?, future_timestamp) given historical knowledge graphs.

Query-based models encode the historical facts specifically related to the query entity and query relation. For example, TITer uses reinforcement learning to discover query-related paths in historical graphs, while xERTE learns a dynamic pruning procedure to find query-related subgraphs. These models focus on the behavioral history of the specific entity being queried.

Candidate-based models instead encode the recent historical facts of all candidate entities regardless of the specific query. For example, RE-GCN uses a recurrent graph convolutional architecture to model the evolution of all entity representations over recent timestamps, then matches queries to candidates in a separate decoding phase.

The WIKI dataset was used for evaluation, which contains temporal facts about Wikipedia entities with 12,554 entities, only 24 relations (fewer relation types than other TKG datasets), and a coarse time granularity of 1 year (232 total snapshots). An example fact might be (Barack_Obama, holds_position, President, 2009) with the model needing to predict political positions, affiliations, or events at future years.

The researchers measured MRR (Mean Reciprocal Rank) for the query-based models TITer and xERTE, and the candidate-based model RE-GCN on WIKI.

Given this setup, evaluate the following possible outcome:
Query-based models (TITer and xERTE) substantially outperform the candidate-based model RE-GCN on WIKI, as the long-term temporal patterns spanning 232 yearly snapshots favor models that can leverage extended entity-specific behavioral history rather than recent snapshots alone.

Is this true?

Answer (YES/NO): NO